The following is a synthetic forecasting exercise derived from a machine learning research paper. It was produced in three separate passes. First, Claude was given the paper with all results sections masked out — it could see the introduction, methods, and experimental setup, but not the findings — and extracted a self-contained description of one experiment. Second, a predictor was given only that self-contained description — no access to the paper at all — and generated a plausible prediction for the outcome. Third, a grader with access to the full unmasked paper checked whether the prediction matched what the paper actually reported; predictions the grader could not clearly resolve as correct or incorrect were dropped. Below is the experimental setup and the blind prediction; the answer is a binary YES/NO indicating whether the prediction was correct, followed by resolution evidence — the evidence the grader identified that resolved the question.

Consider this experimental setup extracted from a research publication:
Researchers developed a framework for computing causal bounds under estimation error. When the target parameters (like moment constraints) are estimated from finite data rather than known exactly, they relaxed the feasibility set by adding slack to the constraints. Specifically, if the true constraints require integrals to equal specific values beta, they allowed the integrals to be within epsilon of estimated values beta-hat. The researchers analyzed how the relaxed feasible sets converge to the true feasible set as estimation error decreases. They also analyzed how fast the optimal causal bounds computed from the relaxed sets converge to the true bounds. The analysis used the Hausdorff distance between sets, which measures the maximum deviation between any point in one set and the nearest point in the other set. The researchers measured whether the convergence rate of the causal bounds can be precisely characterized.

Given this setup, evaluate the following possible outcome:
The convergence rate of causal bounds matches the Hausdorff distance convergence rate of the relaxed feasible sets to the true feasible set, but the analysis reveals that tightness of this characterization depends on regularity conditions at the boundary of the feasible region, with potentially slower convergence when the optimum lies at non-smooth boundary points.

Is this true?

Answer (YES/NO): NO